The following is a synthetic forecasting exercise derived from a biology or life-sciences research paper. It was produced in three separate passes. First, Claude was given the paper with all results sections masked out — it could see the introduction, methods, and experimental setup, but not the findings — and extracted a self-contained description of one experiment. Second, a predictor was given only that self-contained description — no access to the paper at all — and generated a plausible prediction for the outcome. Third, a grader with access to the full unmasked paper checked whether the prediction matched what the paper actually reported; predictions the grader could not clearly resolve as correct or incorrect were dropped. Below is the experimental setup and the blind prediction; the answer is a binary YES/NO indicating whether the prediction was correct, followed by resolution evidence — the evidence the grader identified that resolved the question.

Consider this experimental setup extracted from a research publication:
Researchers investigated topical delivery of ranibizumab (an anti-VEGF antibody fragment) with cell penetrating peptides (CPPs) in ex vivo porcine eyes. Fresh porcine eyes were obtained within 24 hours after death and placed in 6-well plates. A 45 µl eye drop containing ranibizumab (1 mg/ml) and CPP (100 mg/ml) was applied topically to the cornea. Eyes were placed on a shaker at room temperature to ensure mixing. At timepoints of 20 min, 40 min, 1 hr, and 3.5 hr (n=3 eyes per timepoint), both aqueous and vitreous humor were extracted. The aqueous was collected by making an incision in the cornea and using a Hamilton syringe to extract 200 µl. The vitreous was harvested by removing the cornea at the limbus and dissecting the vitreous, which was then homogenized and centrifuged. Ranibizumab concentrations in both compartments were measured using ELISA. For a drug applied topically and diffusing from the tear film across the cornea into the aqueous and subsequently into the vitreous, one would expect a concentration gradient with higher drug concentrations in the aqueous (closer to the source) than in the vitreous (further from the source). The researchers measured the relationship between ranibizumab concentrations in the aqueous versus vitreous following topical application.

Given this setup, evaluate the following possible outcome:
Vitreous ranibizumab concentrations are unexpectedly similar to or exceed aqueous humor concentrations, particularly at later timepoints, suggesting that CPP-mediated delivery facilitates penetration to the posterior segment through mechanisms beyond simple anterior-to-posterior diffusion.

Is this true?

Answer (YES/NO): YES